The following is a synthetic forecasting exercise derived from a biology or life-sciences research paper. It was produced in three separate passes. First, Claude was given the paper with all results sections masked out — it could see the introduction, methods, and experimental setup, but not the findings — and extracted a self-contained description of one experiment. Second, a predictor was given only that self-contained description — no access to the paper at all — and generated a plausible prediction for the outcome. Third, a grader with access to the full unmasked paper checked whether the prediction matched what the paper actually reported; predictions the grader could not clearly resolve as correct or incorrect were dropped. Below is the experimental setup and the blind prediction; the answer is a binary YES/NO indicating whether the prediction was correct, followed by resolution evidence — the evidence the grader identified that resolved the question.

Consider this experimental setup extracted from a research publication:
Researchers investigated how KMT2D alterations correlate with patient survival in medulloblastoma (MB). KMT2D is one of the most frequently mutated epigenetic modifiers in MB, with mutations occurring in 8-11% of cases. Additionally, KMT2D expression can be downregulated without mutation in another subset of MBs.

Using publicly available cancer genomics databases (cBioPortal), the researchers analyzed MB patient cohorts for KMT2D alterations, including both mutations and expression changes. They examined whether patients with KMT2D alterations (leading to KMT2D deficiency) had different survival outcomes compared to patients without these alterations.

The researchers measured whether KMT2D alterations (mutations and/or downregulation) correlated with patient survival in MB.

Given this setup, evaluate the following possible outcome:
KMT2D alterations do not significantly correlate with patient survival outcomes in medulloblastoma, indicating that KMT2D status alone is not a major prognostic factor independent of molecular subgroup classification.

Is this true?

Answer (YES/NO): NO